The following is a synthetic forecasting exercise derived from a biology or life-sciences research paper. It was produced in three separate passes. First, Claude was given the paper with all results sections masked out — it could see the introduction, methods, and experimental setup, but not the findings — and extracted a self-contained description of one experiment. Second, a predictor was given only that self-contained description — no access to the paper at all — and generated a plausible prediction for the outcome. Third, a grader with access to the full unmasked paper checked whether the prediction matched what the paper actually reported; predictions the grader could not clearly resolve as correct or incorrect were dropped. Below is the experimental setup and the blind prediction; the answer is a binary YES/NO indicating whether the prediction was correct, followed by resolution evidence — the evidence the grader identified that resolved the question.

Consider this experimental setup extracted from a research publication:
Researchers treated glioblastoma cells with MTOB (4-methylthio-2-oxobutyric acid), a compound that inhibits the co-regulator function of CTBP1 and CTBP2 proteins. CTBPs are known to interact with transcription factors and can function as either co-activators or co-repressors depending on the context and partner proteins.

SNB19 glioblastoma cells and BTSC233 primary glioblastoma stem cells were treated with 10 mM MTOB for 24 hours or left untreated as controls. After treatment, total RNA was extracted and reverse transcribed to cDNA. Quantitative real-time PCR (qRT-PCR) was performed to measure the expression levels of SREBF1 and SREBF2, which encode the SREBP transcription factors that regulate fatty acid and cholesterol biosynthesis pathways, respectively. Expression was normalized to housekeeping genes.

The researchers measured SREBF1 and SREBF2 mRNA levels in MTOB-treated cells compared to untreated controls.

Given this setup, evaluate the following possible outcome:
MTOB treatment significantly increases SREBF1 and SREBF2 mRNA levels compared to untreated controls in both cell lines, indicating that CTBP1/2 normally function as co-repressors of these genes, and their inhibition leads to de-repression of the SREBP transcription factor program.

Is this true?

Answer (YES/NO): NO